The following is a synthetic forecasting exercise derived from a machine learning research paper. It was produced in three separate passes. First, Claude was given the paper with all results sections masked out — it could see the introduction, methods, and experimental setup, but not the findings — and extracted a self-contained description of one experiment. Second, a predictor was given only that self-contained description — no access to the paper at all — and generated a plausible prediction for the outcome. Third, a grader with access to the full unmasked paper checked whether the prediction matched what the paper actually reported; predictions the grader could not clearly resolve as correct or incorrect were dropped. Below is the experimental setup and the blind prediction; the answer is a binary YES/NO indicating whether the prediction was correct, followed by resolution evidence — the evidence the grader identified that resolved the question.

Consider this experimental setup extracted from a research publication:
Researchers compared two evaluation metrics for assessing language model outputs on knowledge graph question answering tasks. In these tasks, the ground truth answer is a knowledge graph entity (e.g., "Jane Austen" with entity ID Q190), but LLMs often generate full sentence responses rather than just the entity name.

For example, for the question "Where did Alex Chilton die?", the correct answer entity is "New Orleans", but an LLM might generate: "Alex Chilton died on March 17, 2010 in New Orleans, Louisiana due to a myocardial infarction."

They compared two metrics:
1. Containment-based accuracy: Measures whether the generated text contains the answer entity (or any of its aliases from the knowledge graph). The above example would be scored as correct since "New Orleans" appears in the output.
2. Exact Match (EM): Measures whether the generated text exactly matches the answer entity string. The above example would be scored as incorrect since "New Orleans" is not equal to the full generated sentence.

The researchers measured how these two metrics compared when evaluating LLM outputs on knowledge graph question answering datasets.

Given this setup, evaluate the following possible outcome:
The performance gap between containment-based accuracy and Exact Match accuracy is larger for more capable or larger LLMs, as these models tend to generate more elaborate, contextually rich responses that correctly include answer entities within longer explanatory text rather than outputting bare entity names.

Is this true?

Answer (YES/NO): NO